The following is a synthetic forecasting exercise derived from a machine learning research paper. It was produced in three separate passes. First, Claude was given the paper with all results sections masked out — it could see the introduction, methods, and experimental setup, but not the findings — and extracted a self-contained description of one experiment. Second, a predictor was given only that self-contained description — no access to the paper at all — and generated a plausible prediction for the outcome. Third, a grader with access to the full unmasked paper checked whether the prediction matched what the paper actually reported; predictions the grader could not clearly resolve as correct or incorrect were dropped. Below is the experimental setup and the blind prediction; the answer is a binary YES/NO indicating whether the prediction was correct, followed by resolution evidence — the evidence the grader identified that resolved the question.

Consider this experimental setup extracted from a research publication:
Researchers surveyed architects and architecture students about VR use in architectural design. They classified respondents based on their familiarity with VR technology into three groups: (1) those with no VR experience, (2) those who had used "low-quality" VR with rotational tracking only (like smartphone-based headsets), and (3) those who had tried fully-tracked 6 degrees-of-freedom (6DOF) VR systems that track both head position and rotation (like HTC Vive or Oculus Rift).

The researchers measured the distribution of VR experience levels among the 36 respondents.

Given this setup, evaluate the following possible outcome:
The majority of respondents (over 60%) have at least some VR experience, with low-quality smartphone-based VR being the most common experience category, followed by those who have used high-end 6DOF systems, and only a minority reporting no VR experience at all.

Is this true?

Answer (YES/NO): NO